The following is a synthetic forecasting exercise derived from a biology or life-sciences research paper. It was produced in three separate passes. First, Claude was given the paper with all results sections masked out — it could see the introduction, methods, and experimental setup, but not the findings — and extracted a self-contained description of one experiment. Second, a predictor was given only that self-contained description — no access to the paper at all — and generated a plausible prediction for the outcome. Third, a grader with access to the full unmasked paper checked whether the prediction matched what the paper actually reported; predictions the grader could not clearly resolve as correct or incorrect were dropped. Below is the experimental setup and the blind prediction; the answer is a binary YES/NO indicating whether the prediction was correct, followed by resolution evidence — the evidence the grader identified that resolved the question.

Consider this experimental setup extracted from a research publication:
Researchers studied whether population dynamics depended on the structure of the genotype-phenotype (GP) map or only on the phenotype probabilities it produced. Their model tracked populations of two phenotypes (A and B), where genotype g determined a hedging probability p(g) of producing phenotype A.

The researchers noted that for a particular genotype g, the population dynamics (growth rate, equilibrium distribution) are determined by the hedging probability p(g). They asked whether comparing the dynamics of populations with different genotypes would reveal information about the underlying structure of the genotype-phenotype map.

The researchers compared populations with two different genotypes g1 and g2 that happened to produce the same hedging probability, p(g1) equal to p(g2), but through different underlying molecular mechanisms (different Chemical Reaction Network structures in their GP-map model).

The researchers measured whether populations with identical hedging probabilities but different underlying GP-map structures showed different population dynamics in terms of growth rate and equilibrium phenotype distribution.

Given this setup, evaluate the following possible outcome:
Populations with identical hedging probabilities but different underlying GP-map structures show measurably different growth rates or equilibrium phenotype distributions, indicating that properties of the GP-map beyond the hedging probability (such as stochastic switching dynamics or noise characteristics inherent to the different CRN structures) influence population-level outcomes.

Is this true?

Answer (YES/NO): NO